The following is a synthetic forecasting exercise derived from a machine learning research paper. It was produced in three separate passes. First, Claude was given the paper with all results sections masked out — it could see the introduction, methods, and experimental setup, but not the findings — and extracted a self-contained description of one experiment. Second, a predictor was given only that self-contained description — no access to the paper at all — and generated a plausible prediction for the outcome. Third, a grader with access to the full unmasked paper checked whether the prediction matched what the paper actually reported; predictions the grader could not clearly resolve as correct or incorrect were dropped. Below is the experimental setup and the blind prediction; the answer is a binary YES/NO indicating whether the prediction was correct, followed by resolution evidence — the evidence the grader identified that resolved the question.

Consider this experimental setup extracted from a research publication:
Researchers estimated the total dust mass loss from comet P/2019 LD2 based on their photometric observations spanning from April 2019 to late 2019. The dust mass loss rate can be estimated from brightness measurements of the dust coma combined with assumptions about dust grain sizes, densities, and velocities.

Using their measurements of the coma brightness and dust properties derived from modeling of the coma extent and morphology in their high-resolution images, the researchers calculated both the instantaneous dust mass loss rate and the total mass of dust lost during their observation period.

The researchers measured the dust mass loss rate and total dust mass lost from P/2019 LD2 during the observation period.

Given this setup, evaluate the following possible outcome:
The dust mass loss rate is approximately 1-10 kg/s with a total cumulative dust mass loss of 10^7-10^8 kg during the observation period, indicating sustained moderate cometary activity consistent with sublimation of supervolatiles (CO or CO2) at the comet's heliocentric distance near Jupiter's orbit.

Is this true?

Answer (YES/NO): NO